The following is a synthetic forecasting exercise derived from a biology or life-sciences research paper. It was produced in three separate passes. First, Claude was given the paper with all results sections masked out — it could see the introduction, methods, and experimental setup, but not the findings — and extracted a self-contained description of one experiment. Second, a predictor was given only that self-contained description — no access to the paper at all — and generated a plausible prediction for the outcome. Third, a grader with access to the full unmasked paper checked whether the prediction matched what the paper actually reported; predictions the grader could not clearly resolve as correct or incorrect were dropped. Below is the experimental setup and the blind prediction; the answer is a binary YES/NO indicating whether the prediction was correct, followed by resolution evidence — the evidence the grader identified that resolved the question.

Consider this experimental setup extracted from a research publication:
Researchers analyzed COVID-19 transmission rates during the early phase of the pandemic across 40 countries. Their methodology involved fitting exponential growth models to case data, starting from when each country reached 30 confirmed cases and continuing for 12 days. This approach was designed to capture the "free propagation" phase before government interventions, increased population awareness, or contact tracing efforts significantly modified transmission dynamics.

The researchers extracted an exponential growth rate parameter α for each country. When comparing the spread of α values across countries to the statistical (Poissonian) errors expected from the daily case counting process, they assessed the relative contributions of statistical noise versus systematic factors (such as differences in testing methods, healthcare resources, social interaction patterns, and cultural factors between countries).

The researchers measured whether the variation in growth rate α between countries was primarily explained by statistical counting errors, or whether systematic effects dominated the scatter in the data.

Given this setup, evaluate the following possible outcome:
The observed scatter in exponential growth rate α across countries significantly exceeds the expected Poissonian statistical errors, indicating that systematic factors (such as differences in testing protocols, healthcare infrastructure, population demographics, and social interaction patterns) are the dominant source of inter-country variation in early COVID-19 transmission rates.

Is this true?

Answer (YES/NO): YES